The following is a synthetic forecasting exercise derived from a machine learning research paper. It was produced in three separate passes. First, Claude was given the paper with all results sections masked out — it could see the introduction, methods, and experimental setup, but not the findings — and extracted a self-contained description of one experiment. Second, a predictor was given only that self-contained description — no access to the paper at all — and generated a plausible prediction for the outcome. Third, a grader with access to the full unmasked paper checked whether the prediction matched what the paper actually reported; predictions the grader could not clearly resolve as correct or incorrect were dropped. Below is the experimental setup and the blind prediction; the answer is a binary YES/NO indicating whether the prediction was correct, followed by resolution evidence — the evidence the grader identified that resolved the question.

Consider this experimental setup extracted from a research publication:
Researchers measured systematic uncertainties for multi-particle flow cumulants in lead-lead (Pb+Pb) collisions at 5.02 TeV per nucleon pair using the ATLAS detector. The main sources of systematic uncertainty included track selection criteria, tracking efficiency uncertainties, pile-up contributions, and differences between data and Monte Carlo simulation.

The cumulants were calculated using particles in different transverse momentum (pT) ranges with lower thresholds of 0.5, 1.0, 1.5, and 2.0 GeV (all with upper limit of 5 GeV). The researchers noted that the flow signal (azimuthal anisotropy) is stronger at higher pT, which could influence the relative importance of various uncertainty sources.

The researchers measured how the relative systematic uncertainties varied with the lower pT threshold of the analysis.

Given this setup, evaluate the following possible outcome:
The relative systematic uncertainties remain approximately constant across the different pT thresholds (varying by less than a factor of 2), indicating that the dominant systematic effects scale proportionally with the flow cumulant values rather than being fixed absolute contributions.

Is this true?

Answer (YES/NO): NO